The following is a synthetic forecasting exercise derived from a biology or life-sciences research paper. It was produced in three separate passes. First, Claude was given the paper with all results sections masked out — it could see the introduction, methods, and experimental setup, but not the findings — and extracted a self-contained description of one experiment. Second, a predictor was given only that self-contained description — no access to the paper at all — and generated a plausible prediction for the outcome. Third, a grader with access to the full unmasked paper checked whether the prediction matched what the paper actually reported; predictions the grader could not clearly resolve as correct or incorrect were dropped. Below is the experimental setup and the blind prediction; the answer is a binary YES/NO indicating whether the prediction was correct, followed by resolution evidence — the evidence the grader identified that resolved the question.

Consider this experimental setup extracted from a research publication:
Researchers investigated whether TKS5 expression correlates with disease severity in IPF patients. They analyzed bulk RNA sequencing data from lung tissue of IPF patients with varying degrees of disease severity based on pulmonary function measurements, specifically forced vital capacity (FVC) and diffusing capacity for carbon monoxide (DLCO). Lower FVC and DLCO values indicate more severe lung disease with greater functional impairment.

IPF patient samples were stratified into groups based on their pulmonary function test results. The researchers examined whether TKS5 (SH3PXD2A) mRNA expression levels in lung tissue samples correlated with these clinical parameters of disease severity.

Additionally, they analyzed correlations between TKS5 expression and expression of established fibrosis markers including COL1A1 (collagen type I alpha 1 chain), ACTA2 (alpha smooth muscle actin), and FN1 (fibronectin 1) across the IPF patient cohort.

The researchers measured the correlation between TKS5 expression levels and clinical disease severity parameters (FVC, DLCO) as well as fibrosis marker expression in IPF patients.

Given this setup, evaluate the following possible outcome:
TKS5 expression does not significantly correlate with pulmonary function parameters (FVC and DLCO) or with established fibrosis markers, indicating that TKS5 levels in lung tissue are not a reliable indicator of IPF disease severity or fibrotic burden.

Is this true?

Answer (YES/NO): NO